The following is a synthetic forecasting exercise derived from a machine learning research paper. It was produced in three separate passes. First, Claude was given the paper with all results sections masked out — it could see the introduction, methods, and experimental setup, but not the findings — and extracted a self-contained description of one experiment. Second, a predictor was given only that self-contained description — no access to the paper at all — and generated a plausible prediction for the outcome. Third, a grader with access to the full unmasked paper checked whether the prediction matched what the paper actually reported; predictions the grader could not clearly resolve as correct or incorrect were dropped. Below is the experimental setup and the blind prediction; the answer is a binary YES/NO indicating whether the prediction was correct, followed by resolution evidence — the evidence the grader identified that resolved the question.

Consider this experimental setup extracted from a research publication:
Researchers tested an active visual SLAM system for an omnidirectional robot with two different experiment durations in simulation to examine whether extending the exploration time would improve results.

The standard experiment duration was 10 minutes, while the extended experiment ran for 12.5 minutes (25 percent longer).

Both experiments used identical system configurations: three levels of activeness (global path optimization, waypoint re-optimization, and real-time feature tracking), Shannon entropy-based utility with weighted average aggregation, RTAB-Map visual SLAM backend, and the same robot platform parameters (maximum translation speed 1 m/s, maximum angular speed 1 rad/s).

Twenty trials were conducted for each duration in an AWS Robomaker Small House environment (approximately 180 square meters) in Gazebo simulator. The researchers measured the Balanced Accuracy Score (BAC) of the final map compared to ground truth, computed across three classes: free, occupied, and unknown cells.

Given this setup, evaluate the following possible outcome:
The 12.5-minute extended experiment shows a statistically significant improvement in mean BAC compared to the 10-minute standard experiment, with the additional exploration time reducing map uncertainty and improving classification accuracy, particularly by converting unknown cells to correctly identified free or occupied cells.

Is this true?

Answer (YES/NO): NO